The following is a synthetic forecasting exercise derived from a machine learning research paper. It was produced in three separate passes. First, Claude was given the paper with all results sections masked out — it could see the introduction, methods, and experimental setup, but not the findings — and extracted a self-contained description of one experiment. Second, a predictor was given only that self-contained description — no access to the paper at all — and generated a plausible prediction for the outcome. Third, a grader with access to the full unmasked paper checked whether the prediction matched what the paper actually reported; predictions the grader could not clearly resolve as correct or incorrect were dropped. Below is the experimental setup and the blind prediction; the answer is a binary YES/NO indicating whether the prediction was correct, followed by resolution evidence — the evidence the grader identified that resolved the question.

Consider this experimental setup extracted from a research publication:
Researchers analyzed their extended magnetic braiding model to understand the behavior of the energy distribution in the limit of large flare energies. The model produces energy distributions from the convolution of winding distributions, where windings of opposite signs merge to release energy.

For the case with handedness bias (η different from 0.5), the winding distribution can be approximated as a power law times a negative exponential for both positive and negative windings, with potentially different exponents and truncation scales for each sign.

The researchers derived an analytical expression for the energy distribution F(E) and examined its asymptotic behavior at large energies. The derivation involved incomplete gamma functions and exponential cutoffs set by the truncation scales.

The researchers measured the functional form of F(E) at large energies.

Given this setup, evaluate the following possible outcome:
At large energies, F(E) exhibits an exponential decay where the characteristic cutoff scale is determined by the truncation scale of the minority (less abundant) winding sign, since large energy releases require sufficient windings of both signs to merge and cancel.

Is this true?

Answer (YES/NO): YES